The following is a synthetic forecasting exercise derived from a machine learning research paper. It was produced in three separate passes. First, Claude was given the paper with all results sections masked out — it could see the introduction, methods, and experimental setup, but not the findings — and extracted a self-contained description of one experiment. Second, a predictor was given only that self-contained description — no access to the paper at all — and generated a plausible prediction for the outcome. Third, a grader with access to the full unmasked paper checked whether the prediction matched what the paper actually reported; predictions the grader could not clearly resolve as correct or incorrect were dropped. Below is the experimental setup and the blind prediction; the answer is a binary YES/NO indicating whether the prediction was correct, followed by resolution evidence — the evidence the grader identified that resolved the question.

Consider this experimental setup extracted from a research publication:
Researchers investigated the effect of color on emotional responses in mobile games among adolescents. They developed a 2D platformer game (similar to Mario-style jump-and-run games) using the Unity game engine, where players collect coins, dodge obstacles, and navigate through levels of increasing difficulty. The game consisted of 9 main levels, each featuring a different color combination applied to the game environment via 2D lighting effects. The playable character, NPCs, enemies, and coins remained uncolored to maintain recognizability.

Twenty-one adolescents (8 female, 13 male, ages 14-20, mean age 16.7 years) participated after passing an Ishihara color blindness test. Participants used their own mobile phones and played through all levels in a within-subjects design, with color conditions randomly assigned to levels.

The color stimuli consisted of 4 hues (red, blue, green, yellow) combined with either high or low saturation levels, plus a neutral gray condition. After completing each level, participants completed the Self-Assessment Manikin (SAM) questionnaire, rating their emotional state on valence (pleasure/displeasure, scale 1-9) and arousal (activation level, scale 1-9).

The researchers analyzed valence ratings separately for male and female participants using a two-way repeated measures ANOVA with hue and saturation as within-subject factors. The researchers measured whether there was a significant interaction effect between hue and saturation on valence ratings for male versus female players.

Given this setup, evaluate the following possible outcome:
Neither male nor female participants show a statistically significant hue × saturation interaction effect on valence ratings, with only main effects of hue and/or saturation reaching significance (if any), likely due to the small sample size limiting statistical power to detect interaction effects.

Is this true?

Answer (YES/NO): NO